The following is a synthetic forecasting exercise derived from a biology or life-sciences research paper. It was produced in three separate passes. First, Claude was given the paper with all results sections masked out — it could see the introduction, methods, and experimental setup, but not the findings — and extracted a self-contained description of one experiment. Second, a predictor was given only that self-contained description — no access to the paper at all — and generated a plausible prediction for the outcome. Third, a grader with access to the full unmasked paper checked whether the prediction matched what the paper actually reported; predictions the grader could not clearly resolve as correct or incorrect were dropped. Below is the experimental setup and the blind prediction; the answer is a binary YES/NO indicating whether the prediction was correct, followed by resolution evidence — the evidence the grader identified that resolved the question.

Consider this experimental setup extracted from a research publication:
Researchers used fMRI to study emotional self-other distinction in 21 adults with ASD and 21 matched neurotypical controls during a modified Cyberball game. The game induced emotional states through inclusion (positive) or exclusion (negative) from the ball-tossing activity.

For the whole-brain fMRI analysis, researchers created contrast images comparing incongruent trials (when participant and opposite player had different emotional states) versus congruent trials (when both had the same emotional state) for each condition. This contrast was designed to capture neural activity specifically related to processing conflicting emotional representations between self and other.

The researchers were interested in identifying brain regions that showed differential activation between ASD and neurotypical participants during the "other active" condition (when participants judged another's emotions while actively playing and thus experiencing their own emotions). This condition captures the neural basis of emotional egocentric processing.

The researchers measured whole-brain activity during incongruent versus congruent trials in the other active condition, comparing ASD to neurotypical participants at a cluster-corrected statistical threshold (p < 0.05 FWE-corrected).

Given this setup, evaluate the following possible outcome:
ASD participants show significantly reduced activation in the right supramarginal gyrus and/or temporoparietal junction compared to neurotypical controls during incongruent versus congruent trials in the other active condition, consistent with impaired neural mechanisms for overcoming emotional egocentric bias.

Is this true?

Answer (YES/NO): NO